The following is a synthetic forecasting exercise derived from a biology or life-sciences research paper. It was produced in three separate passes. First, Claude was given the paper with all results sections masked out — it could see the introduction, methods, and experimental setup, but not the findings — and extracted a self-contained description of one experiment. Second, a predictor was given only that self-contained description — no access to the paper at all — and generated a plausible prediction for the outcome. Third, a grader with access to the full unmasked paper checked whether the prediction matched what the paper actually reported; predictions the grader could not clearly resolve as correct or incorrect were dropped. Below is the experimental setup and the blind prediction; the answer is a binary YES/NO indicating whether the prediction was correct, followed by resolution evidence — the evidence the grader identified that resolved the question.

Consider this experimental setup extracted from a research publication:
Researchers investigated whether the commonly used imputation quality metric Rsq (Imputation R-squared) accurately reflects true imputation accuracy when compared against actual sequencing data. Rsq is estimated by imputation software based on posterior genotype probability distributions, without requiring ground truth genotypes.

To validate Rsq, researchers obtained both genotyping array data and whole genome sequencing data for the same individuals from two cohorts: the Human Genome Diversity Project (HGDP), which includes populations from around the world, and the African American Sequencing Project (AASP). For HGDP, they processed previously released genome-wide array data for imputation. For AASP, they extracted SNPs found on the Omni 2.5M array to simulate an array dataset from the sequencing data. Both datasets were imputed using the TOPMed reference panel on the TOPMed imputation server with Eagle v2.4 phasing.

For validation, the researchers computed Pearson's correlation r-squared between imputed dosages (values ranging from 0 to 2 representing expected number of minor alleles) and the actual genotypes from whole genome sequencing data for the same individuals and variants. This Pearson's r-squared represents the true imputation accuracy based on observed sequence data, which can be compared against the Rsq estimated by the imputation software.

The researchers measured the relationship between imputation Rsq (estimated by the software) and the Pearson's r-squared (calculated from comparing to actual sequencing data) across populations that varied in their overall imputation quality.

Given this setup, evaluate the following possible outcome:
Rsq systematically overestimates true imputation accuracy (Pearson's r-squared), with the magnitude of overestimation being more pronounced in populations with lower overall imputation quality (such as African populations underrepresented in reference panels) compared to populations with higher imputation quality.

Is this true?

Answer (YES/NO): NO